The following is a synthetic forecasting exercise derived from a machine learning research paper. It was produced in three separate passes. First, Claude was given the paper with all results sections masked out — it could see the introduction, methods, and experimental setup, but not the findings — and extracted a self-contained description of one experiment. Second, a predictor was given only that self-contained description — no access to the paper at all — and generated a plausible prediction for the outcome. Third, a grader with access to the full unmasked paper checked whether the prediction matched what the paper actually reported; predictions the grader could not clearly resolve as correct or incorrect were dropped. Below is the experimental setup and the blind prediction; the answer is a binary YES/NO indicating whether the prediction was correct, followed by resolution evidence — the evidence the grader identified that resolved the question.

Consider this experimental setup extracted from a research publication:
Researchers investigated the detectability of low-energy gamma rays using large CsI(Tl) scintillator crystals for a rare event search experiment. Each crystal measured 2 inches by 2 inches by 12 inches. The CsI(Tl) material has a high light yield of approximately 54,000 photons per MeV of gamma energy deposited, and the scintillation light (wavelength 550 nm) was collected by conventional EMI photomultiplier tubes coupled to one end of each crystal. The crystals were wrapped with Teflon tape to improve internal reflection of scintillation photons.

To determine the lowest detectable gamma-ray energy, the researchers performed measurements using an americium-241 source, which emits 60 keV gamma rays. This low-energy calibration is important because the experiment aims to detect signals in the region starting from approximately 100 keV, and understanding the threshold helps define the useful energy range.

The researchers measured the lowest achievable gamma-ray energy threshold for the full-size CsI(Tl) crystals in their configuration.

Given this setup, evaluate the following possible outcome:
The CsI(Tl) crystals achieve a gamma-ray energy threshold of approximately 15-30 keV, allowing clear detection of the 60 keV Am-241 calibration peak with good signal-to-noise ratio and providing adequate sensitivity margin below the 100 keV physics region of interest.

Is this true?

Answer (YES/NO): NO